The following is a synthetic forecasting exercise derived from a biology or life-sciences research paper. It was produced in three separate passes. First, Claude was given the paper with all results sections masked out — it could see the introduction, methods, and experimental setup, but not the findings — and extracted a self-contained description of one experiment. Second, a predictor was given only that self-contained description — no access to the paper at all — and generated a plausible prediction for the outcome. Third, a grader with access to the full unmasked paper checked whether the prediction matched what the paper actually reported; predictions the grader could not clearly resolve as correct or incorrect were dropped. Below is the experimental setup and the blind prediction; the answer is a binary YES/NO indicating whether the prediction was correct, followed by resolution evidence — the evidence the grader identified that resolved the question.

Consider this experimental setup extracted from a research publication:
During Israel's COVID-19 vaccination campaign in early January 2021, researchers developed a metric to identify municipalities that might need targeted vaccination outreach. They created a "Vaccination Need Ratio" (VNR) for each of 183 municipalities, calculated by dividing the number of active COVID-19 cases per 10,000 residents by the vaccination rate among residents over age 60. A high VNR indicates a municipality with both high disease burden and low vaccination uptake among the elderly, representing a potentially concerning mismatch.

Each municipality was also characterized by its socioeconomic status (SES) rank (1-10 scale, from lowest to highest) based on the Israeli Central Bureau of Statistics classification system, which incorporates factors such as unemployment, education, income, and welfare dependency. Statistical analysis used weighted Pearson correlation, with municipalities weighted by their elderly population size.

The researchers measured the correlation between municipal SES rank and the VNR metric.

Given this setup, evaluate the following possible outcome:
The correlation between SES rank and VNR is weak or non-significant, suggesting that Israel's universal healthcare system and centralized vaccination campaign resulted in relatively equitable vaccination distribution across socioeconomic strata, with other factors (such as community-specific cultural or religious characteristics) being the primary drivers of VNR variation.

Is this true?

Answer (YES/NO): NO